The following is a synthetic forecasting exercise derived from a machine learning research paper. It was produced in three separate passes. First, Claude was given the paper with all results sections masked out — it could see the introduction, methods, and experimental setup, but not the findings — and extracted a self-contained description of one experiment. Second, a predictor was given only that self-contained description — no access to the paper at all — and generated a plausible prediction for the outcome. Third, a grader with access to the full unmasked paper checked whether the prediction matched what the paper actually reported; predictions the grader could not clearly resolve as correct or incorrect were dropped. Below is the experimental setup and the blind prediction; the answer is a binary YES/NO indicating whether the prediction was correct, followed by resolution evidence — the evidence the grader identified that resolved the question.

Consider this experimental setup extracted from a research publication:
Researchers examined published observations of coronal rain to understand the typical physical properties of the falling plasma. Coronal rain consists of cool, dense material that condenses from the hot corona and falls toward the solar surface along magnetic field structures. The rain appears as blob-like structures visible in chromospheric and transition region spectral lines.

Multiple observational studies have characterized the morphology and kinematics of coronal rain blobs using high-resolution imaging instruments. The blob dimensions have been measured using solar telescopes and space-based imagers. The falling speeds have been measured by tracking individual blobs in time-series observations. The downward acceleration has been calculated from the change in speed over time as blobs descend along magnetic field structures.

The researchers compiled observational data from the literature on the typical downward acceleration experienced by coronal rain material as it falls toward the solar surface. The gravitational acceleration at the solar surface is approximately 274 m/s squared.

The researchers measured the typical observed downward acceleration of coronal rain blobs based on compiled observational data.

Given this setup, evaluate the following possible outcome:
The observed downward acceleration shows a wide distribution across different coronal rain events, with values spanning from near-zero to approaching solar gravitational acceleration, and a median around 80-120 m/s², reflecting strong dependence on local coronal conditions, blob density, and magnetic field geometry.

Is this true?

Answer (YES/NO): NO